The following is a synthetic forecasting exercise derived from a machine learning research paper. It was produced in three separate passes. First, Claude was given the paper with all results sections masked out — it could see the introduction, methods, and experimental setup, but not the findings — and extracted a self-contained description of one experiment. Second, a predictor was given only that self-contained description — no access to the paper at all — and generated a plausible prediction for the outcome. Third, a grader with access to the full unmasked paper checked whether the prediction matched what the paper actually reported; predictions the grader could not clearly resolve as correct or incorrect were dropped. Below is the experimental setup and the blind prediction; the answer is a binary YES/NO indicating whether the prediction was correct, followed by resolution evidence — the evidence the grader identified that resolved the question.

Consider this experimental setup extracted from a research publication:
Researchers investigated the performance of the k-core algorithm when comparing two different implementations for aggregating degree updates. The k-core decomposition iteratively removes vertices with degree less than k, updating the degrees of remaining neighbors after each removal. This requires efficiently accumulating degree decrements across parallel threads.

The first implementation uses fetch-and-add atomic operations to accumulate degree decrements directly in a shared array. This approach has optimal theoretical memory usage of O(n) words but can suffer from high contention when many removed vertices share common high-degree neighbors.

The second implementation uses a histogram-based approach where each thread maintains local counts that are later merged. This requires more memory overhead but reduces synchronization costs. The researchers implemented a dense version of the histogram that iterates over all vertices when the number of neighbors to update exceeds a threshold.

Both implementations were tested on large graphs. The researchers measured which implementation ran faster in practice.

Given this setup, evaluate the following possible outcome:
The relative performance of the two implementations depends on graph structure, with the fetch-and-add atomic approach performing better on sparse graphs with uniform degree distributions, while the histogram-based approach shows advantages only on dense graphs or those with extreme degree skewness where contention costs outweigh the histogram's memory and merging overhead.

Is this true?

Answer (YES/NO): NO